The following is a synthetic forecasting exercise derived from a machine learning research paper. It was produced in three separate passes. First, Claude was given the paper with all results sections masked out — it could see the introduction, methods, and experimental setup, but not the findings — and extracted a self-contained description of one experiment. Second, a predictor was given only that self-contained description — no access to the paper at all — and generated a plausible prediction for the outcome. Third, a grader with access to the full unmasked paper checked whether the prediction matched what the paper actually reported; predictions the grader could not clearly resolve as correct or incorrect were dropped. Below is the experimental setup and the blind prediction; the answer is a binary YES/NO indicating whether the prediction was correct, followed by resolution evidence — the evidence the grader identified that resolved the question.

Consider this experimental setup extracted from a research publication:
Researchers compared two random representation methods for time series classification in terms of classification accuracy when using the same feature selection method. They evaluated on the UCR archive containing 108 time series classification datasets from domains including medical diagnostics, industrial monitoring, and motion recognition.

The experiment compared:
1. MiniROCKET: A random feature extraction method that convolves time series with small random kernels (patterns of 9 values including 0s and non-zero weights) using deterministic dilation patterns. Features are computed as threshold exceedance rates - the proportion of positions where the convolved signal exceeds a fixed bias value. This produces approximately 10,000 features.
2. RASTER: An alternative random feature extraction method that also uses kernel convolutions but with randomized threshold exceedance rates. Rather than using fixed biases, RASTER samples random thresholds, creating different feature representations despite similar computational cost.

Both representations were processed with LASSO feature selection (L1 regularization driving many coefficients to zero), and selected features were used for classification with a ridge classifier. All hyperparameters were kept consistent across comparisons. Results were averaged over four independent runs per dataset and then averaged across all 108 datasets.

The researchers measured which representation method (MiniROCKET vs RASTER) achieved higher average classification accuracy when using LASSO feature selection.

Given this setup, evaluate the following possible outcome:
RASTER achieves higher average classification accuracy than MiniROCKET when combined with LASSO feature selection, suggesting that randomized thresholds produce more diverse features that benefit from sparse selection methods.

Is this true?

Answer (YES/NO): NO